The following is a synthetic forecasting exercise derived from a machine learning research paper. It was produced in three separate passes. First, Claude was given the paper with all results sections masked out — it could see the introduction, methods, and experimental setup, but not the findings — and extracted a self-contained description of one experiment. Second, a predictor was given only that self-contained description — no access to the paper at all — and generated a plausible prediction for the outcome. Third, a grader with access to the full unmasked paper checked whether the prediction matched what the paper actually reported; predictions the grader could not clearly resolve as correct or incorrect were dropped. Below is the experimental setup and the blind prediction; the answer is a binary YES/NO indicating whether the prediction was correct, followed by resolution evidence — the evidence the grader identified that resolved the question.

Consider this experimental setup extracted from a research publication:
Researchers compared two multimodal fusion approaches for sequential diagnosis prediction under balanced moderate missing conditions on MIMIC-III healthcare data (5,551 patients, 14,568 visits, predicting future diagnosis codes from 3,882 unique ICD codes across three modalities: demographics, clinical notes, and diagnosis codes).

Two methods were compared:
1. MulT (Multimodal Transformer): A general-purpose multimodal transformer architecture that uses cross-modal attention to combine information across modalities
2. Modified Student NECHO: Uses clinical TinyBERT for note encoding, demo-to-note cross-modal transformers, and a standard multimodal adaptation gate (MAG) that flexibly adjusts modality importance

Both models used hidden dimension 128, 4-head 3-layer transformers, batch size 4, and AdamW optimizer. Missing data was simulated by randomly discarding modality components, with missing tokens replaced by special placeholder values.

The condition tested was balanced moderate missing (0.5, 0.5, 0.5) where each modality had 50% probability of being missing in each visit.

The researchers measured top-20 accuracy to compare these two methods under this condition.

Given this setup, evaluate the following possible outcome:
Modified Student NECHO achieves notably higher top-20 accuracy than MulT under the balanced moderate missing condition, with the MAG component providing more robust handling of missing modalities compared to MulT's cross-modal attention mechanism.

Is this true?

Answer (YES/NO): NO